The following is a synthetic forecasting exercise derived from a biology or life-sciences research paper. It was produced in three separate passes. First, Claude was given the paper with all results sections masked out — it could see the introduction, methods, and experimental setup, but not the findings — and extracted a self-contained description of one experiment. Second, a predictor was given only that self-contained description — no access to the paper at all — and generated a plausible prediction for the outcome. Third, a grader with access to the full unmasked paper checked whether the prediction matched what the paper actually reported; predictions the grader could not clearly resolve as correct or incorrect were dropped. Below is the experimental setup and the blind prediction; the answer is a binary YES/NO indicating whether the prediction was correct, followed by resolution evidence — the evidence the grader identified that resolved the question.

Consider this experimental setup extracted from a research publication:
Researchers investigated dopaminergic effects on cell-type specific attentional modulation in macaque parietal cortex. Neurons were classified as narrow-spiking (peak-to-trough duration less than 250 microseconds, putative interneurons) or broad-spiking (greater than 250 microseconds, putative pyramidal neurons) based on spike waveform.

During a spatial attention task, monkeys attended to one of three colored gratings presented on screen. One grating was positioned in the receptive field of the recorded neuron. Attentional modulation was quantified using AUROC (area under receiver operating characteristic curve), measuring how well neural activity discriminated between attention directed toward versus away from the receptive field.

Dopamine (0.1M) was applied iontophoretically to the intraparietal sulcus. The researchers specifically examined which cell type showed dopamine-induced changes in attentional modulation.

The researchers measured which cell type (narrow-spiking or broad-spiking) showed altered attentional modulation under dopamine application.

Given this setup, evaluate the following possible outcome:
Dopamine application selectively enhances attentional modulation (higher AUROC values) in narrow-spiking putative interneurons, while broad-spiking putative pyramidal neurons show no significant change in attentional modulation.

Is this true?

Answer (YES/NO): NO